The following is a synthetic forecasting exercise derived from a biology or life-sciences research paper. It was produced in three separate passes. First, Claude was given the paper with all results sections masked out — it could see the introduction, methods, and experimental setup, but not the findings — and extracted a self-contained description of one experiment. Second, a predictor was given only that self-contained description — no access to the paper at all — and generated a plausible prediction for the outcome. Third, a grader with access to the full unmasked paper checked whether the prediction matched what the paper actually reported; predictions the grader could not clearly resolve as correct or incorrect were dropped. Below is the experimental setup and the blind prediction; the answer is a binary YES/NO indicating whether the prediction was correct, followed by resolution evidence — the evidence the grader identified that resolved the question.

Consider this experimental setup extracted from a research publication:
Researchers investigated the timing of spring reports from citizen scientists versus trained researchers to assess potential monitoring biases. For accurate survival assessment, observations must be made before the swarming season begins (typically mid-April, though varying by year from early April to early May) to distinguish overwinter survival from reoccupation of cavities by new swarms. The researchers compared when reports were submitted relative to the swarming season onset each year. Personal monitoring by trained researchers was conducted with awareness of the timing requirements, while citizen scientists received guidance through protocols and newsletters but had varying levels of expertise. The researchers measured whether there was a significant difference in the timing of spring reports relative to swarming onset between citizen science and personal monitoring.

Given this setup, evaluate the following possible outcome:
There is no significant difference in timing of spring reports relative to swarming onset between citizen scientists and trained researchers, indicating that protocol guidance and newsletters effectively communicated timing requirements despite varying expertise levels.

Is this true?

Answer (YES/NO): NO